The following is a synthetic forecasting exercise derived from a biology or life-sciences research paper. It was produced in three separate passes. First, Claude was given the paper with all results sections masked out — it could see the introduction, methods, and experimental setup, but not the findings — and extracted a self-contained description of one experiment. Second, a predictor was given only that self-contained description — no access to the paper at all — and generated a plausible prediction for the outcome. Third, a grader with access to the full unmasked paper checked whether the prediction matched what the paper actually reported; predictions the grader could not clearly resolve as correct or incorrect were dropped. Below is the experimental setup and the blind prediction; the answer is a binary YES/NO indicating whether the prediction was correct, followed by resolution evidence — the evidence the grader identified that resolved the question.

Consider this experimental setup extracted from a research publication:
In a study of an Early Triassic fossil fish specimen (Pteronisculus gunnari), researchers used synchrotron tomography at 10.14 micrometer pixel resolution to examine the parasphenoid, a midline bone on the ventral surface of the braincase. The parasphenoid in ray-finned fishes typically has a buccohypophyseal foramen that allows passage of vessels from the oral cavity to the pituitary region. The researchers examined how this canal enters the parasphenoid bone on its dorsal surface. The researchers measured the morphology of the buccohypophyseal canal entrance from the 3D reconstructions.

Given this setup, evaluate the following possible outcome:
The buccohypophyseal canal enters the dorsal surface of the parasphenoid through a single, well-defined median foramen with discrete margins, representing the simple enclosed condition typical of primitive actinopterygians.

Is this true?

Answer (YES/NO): NO